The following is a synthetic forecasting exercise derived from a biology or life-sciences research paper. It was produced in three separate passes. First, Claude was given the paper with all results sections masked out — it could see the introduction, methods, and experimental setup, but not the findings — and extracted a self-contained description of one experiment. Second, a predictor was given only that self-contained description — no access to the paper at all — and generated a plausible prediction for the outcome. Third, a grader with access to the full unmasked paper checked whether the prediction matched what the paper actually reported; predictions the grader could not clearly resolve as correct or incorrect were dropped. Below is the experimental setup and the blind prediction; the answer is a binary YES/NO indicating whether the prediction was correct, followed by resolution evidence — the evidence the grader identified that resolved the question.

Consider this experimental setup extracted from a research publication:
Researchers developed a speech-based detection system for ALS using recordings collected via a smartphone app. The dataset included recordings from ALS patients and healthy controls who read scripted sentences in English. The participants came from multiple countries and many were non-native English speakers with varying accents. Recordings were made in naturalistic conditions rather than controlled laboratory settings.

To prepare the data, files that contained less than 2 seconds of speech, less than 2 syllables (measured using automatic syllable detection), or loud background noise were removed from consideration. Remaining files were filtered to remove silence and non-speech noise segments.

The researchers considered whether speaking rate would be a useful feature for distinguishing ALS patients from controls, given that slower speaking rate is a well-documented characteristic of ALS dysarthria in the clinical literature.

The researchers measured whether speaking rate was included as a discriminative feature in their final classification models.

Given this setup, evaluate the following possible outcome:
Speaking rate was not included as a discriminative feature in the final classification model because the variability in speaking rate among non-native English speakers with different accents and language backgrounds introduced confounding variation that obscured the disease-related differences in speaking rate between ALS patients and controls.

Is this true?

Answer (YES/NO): YES